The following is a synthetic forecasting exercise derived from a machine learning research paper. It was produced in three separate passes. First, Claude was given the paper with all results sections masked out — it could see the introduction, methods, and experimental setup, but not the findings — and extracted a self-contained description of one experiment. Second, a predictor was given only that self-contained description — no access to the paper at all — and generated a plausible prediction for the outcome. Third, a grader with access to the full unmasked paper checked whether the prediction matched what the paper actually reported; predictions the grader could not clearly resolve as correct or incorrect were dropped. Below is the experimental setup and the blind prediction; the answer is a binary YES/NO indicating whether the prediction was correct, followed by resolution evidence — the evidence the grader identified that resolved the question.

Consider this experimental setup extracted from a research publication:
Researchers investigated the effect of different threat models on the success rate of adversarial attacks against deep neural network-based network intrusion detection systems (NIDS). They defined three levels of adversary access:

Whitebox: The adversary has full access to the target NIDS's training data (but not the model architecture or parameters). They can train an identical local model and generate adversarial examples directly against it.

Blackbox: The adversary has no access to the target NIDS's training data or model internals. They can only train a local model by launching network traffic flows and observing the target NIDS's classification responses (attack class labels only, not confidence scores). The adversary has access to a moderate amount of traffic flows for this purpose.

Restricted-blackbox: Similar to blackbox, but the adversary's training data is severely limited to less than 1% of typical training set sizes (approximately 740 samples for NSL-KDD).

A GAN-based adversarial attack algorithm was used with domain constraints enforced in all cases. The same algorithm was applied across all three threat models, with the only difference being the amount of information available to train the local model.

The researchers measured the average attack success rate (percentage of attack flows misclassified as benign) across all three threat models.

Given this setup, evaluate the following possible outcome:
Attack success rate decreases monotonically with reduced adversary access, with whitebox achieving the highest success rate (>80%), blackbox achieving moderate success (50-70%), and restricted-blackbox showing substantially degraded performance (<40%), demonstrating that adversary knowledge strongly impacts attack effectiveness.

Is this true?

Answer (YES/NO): NO